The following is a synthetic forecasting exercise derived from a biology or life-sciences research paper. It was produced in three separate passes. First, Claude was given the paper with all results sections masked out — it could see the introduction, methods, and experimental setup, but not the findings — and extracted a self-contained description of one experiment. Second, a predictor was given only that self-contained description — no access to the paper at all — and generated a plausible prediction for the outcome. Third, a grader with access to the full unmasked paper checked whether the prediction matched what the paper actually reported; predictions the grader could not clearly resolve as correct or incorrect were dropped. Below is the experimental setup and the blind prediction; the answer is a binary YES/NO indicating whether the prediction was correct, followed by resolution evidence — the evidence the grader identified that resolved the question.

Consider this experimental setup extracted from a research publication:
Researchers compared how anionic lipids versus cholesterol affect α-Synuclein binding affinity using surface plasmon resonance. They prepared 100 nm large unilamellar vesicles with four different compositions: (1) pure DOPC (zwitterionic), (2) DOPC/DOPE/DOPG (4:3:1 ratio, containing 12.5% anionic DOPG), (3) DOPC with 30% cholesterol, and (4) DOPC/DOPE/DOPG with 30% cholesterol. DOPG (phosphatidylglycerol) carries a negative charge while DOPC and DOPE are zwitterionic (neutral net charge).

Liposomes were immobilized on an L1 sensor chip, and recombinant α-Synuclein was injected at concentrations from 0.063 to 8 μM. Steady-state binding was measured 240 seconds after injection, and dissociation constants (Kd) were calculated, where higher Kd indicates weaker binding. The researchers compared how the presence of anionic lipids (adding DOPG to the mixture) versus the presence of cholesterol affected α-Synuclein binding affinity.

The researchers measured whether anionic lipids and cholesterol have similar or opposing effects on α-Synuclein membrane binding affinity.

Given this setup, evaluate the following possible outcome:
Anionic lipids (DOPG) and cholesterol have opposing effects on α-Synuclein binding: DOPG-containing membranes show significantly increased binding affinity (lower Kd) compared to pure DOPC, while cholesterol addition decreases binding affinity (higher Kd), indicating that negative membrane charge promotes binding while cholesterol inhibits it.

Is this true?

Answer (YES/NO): YES